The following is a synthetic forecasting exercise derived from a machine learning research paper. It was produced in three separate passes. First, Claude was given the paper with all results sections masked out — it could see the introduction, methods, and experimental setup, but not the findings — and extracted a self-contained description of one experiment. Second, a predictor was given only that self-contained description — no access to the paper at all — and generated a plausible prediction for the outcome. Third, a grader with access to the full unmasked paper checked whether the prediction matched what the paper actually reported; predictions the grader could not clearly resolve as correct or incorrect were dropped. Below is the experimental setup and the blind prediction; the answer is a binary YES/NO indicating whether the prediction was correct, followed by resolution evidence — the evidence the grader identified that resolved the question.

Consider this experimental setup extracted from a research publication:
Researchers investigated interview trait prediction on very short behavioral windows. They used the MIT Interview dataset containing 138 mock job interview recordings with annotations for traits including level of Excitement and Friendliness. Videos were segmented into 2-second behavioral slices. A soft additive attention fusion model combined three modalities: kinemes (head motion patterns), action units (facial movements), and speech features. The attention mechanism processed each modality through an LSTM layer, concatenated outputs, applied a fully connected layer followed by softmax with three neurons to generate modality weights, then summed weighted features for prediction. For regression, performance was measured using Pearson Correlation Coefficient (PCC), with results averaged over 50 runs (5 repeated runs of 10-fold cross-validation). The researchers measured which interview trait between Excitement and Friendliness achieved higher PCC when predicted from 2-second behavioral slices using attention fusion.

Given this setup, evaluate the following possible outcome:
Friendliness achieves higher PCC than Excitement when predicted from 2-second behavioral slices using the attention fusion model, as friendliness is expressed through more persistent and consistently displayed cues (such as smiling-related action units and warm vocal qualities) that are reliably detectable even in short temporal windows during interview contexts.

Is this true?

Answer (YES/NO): NO